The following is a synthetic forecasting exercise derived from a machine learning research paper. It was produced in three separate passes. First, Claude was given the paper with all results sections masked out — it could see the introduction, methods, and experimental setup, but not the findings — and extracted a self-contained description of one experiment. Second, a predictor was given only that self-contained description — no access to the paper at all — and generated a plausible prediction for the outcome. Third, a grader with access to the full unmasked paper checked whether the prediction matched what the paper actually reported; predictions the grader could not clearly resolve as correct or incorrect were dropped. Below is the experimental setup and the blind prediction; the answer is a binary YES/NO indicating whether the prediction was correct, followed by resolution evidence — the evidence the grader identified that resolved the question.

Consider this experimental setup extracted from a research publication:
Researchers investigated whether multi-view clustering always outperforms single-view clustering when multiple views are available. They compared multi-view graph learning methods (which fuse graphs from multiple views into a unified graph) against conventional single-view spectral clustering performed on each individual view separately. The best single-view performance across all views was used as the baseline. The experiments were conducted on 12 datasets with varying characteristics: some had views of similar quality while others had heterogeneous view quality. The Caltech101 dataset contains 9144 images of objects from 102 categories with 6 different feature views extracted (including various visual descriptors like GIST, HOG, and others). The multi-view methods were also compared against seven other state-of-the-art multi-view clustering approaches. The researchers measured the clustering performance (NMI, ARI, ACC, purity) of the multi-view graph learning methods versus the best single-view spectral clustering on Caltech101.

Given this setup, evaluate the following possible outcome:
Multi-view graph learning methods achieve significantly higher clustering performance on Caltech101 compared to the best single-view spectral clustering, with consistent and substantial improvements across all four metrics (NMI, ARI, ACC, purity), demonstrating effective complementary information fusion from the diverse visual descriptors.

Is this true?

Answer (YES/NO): NO